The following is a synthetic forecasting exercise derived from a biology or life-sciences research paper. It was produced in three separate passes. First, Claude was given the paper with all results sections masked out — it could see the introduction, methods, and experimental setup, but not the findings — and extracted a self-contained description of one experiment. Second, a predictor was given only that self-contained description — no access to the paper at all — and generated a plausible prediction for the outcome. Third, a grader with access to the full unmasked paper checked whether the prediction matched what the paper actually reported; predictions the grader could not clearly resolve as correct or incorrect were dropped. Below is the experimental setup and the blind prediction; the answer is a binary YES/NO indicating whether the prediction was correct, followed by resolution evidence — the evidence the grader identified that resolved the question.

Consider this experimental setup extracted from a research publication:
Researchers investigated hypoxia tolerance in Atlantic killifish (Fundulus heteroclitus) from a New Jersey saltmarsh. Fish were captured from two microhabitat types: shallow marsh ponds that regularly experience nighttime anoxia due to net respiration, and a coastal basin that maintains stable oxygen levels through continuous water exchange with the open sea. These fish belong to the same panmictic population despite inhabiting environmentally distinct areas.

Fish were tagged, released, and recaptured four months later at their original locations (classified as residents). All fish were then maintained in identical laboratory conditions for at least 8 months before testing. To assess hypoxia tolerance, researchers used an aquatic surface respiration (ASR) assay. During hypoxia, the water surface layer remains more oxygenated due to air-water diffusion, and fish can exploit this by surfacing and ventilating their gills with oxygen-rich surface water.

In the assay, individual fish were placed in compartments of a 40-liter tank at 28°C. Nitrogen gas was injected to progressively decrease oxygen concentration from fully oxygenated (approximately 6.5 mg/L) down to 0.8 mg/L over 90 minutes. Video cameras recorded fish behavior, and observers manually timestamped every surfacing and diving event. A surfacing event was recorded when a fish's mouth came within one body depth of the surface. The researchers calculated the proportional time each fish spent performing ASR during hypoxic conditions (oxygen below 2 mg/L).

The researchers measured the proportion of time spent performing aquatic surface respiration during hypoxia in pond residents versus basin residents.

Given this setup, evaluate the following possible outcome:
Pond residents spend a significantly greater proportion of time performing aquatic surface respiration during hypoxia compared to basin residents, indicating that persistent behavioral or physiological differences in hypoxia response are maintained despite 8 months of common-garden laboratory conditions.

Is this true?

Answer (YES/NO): NO